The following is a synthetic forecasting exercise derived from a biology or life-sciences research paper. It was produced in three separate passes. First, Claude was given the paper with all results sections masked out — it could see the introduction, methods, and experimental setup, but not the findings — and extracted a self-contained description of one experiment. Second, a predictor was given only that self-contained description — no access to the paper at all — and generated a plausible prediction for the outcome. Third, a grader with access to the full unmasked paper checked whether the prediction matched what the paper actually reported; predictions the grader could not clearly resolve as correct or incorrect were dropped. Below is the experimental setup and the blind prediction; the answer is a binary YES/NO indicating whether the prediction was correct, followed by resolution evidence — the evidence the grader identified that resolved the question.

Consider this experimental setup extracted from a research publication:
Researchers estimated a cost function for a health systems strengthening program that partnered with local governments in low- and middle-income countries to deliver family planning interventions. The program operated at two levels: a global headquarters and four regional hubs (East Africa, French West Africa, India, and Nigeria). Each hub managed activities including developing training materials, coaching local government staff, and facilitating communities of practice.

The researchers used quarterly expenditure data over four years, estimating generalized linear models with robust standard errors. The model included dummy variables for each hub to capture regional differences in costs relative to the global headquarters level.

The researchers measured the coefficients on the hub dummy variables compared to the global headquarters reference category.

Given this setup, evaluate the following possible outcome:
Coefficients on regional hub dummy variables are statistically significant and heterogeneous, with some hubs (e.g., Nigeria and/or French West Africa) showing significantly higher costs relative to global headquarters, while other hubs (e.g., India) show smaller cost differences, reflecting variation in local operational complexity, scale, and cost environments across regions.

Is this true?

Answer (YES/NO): NO